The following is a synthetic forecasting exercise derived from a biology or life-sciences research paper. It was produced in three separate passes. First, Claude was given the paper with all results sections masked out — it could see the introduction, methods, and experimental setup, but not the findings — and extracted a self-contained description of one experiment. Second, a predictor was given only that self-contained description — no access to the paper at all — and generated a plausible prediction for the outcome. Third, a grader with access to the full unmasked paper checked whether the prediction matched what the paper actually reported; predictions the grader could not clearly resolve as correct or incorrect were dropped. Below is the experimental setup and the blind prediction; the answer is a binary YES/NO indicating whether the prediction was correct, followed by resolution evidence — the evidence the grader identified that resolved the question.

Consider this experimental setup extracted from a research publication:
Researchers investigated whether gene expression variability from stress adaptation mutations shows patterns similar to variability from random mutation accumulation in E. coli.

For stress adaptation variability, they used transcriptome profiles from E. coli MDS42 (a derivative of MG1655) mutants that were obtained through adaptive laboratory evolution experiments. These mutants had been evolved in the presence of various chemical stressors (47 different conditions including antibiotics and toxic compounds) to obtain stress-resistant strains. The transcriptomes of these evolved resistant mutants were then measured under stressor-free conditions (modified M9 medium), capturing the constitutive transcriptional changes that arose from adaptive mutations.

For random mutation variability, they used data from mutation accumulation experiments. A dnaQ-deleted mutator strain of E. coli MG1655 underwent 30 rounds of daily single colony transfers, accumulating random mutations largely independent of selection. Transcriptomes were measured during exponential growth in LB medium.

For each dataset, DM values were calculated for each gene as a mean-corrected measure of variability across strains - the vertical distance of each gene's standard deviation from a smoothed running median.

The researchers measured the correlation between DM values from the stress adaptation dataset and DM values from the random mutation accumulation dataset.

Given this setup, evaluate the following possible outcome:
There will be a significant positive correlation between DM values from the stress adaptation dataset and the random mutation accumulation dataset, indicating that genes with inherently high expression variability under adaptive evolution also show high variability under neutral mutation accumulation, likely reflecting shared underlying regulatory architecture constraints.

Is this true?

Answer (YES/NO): YES